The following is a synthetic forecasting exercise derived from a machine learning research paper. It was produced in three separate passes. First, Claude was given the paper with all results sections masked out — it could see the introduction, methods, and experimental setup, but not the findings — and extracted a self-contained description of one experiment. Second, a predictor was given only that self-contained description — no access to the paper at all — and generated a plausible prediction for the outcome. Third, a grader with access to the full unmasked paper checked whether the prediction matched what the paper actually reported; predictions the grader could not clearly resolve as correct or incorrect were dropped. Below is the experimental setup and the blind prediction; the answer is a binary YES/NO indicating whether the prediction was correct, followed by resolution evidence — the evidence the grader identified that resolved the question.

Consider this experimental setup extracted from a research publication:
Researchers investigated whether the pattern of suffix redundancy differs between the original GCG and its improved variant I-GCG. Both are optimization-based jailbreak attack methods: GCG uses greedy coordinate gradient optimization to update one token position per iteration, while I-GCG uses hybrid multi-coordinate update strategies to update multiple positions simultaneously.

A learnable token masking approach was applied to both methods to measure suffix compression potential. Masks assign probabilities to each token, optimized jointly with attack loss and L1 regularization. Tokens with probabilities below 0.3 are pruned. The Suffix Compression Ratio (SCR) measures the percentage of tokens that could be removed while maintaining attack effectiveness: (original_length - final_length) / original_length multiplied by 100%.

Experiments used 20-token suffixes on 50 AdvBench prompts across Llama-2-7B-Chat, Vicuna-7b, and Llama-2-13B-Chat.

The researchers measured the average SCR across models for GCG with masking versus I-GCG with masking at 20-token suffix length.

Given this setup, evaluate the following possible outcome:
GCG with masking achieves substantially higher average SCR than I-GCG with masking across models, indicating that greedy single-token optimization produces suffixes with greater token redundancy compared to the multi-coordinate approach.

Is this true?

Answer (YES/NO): NO